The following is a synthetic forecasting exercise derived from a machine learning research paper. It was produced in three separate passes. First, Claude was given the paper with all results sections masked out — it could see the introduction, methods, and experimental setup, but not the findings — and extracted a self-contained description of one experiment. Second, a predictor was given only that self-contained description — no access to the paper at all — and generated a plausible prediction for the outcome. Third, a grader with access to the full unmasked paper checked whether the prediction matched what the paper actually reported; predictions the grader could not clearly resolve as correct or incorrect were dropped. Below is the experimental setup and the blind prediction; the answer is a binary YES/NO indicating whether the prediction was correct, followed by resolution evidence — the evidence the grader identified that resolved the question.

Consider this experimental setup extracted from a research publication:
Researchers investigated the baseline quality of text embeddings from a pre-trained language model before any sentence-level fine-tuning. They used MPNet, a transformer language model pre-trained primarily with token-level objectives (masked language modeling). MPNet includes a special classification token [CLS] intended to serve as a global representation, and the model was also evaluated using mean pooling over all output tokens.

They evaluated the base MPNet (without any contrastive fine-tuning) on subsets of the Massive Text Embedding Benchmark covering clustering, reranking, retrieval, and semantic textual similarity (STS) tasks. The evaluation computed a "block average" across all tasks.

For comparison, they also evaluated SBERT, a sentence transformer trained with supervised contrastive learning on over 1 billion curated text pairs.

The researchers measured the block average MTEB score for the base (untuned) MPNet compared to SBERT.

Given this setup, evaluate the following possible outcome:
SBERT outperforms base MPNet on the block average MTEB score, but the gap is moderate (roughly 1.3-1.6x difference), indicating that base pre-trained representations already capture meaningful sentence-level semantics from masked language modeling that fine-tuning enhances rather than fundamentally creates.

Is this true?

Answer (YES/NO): NO